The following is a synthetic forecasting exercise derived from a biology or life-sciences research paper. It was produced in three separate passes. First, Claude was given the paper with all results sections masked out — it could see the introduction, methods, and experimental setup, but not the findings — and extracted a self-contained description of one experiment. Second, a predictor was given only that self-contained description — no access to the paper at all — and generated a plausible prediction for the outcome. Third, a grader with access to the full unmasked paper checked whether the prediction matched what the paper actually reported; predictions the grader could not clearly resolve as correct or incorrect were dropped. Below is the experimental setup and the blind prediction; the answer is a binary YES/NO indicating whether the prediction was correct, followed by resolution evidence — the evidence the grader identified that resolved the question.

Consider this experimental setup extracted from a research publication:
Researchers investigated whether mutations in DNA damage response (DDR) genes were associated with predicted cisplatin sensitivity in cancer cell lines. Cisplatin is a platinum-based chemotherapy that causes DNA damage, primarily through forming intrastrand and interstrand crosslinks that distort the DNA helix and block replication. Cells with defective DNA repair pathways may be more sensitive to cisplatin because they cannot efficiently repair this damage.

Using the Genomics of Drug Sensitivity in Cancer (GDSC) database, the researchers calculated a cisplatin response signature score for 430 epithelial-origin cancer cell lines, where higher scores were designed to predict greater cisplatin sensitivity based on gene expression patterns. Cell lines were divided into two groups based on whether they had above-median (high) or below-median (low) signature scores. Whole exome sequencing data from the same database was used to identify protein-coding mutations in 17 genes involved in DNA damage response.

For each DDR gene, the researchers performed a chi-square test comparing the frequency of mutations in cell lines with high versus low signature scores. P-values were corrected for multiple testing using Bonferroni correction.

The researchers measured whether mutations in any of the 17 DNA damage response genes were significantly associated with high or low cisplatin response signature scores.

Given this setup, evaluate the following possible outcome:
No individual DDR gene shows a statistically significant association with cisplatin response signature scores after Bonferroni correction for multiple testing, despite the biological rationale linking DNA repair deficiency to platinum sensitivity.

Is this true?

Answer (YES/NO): YES